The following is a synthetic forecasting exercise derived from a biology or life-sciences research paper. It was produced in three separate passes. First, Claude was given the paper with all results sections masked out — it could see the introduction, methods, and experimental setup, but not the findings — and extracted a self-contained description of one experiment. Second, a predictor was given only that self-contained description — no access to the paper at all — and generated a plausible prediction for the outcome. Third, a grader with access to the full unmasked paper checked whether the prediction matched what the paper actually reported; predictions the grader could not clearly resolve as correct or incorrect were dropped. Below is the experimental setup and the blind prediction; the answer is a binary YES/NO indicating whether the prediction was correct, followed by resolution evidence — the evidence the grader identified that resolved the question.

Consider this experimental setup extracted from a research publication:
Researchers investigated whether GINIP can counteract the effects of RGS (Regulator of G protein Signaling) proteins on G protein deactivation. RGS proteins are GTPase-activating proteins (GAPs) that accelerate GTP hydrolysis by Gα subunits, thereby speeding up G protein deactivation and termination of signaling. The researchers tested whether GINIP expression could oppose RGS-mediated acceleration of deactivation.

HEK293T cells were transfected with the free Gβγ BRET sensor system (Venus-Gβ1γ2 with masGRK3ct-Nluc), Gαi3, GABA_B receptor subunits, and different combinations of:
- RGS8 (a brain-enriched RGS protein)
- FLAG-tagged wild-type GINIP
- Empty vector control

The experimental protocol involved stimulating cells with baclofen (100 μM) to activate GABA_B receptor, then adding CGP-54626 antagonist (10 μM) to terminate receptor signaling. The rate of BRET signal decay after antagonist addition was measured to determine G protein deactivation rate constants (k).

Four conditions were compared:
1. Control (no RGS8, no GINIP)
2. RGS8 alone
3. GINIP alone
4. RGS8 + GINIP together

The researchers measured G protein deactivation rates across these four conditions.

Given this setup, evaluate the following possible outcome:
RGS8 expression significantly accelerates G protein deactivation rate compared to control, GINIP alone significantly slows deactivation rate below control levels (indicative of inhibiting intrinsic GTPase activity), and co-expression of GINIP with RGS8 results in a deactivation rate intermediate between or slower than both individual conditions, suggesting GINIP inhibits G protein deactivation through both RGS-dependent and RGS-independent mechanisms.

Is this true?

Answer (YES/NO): NO